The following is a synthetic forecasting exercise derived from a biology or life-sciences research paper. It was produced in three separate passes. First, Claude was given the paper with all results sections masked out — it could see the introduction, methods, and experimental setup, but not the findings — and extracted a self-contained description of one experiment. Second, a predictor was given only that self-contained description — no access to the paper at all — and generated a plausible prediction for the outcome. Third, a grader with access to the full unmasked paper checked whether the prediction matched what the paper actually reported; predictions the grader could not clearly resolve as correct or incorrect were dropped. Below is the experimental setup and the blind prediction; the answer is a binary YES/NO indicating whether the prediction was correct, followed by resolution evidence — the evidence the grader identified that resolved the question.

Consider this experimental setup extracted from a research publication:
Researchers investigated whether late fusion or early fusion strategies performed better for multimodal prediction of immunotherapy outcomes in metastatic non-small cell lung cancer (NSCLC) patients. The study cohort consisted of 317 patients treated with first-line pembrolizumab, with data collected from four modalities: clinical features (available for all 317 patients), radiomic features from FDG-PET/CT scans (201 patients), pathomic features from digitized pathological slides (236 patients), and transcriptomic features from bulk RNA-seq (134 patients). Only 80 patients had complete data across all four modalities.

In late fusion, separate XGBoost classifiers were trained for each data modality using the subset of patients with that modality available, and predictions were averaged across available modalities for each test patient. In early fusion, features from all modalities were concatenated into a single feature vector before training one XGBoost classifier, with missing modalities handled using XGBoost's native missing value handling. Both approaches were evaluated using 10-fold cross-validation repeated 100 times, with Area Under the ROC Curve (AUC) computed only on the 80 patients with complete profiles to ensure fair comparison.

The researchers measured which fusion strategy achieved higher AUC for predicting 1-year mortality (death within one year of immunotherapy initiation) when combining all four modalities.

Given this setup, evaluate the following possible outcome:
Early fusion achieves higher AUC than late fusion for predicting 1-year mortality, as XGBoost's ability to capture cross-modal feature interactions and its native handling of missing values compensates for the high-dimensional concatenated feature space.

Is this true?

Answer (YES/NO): NO